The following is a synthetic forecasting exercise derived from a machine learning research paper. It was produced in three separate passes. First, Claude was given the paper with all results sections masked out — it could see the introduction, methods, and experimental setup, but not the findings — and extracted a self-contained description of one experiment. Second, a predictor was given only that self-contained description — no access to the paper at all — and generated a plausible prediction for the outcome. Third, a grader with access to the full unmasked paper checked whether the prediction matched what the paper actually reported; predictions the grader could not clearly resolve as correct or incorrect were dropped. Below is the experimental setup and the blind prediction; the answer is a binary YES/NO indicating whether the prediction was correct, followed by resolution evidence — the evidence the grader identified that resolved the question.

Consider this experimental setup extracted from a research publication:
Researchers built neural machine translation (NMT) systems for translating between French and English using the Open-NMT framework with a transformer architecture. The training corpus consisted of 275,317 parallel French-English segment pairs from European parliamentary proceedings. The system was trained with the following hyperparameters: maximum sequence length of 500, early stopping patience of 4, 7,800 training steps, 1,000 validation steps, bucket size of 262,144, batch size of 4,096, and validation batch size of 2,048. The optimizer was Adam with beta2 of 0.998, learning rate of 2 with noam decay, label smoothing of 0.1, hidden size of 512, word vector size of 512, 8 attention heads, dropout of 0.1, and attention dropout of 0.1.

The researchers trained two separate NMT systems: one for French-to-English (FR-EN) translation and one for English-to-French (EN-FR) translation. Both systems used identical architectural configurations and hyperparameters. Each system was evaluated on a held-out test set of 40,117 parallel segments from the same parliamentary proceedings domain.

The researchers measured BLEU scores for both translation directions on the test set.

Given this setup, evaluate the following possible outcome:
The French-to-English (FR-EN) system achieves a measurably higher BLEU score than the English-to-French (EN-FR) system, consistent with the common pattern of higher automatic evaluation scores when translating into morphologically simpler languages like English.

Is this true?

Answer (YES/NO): NO